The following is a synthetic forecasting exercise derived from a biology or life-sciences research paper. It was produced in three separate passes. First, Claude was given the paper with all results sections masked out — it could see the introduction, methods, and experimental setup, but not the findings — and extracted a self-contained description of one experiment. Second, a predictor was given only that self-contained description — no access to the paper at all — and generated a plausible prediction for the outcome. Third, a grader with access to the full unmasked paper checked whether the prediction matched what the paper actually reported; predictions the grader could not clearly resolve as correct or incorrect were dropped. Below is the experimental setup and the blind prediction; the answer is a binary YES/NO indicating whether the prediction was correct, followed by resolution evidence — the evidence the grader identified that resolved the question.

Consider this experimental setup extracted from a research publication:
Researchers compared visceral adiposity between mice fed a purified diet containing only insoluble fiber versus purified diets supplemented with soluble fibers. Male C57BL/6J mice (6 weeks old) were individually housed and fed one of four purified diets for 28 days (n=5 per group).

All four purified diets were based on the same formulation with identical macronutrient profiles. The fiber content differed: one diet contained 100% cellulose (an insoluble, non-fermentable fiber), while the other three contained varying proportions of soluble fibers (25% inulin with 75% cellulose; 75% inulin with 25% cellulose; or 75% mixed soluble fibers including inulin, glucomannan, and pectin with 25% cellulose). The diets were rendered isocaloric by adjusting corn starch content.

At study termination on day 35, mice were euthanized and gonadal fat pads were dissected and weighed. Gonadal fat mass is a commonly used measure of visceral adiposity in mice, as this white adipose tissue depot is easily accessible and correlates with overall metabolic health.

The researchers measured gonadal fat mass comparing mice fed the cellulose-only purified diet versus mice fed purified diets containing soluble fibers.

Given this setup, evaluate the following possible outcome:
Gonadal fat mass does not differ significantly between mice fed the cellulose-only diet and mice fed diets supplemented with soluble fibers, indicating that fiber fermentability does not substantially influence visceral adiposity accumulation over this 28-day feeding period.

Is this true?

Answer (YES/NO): YES